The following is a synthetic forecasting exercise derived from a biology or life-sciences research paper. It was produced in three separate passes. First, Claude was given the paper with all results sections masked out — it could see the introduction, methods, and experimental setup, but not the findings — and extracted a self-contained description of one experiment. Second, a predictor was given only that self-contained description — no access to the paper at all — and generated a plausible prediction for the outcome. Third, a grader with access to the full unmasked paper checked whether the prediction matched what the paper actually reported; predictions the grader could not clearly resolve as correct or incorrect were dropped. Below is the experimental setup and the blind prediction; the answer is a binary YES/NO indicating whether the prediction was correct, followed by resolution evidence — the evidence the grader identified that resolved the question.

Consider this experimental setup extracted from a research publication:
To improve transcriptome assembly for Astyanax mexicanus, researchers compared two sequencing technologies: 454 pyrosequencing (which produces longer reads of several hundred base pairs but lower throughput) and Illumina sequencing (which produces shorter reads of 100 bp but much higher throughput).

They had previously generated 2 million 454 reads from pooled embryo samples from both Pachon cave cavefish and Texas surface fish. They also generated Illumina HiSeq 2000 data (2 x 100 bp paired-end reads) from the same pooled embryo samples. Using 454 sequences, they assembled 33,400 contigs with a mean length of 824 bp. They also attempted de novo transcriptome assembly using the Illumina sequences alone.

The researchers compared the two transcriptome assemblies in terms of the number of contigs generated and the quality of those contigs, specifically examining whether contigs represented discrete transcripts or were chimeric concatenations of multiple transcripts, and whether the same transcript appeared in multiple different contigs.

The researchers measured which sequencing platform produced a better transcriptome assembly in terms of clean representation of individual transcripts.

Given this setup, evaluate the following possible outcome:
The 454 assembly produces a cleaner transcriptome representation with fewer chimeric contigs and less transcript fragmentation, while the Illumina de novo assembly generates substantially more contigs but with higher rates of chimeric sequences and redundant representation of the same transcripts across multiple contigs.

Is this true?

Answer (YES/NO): YES